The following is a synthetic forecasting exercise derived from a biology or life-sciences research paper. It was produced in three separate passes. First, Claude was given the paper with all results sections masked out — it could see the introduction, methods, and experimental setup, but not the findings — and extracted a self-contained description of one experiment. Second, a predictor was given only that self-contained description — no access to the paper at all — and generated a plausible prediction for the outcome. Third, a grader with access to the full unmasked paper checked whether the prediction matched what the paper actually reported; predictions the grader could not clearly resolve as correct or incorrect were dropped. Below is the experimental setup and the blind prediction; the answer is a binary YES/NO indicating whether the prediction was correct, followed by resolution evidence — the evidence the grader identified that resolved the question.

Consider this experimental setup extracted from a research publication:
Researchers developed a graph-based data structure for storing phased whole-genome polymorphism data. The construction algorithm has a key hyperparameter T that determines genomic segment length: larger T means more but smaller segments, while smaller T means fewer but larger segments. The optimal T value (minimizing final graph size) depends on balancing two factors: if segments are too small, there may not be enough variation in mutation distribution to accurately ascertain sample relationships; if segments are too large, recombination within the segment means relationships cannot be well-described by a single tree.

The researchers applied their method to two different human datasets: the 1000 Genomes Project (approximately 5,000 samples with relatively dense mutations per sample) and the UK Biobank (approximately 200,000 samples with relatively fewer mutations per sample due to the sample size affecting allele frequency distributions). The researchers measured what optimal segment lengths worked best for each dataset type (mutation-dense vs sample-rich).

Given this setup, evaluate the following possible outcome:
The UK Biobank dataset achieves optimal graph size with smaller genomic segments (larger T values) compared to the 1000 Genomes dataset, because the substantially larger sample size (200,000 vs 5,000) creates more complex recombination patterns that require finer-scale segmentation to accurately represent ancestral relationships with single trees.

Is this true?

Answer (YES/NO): NO